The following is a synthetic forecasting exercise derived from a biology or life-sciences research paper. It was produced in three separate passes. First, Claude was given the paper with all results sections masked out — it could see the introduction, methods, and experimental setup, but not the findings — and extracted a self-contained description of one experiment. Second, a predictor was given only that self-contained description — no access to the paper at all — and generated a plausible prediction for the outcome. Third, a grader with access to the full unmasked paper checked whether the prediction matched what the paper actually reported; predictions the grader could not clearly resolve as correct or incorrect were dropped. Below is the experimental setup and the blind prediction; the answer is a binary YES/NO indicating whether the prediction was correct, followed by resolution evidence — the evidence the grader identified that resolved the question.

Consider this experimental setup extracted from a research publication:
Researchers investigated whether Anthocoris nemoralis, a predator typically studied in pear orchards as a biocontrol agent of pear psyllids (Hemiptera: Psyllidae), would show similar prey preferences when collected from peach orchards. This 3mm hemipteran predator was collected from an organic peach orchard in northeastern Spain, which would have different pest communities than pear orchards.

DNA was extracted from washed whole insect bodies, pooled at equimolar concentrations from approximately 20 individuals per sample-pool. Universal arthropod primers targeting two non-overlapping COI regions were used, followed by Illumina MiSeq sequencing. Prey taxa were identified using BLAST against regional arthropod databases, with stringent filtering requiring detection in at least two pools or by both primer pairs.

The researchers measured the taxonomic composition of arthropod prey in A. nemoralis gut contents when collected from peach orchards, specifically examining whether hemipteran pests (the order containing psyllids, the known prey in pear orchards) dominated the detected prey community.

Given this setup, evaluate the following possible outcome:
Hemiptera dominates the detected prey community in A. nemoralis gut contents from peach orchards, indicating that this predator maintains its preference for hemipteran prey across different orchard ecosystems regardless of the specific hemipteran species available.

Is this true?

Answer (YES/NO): NO